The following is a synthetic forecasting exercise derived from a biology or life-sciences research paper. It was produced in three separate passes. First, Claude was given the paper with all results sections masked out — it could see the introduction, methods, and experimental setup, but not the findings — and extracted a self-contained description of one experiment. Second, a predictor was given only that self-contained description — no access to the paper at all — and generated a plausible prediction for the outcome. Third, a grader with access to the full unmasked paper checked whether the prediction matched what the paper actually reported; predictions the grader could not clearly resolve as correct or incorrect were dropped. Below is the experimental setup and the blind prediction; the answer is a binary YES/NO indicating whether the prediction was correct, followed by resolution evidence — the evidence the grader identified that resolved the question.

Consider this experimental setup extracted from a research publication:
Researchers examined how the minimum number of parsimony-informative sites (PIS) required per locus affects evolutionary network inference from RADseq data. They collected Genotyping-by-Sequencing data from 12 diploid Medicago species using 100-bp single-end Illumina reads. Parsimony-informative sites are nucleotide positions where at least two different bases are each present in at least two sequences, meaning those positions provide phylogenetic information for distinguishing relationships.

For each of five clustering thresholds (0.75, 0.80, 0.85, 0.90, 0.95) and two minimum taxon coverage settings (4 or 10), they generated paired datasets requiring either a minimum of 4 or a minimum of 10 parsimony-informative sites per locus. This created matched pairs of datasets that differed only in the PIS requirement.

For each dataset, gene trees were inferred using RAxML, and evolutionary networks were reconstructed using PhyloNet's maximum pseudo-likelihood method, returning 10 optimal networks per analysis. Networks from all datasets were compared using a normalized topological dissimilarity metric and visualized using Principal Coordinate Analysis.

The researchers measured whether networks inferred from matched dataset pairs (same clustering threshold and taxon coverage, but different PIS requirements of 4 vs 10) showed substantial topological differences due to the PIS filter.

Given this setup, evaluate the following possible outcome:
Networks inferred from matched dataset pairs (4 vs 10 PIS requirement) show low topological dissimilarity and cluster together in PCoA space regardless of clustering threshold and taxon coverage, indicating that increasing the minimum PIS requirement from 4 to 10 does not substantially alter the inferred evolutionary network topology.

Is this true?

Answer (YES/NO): NO